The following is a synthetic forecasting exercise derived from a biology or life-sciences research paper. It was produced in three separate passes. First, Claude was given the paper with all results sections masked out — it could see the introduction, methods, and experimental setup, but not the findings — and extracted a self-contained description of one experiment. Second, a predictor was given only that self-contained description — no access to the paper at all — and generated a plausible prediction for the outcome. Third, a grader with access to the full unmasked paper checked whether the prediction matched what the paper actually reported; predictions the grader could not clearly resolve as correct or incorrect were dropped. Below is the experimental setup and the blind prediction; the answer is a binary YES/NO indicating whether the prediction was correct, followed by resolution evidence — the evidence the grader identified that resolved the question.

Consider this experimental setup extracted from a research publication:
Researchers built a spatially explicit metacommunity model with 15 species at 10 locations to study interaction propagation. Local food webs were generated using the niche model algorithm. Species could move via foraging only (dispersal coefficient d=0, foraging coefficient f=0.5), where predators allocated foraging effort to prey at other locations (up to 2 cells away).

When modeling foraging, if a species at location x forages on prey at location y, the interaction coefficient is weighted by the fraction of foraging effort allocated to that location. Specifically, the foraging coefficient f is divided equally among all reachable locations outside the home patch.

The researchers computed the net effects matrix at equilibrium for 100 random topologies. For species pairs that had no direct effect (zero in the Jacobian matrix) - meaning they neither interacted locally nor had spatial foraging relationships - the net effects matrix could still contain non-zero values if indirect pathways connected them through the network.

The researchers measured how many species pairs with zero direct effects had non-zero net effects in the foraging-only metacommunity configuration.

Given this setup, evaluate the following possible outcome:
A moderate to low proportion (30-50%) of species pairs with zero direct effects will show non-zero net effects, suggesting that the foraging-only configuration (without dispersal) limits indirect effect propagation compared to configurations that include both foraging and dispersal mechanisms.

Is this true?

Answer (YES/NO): NO